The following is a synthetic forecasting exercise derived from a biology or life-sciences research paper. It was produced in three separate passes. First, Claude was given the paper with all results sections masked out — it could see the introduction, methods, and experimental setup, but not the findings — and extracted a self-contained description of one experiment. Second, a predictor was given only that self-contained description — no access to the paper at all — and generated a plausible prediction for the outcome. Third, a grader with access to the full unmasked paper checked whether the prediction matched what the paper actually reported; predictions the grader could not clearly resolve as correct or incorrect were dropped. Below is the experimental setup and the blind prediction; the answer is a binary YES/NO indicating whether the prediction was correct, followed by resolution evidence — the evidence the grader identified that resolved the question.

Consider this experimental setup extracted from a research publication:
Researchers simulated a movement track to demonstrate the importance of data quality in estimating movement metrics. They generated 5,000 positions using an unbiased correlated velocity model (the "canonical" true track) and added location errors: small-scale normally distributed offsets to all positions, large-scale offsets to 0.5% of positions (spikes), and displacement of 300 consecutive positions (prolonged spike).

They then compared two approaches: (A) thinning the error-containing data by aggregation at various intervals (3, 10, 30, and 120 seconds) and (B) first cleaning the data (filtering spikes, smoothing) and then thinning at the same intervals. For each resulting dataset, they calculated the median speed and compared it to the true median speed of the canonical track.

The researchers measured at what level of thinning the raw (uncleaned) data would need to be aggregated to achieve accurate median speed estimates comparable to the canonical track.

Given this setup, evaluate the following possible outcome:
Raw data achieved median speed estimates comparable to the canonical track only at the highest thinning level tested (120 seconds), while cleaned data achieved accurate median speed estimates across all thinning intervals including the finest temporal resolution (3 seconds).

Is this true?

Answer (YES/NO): NO